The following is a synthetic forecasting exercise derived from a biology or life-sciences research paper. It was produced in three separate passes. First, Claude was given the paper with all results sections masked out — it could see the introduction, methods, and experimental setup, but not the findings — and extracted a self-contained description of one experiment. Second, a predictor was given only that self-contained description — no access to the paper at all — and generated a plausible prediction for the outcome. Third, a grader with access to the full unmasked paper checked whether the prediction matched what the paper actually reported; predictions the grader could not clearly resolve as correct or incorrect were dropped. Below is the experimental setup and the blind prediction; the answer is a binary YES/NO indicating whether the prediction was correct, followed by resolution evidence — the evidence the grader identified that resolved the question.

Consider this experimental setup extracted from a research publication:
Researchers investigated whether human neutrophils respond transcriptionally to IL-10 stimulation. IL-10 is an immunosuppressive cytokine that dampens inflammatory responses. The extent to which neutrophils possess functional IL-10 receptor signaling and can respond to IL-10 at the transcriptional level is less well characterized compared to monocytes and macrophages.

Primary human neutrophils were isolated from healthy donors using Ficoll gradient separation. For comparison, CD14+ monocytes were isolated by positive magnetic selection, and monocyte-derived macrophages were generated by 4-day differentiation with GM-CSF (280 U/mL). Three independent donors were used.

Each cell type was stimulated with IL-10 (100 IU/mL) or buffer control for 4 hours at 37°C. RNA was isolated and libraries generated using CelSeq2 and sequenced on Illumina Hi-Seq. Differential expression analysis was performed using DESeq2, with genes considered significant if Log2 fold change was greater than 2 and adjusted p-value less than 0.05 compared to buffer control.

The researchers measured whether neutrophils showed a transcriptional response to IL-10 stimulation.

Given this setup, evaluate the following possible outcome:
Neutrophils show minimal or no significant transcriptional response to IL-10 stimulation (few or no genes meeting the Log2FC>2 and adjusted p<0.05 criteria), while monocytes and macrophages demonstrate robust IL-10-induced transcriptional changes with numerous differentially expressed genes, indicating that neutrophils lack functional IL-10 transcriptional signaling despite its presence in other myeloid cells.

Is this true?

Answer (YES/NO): YES